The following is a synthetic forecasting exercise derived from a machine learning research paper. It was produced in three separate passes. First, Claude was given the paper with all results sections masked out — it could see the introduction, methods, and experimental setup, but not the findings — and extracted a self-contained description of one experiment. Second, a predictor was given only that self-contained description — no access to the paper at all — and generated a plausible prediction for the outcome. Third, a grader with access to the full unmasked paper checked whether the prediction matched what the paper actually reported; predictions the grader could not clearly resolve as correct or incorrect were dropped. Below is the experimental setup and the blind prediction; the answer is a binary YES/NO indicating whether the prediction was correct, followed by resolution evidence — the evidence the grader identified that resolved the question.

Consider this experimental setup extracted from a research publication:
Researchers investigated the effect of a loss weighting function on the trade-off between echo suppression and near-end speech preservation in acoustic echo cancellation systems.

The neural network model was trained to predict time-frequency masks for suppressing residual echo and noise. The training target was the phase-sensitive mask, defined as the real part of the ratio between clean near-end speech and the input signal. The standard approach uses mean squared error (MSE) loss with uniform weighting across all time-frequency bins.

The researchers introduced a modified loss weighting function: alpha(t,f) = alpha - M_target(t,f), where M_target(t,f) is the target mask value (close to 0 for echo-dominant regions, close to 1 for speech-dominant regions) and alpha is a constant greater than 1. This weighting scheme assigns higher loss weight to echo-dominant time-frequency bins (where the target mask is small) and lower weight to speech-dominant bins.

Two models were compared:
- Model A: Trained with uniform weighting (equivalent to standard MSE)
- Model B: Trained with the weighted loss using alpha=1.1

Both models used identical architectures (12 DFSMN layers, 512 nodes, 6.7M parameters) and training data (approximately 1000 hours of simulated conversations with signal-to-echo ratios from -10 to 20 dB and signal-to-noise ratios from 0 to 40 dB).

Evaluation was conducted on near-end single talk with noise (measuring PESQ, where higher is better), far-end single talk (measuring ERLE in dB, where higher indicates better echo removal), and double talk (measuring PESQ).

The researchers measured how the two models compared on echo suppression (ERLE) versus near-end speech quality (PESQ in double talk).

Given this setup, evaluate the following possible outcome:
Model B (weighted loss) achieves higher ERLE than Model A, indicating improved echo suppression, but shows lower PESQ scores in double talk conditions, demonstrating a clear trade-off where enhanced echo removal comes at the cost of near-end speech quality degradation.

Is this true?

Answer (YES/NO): YES